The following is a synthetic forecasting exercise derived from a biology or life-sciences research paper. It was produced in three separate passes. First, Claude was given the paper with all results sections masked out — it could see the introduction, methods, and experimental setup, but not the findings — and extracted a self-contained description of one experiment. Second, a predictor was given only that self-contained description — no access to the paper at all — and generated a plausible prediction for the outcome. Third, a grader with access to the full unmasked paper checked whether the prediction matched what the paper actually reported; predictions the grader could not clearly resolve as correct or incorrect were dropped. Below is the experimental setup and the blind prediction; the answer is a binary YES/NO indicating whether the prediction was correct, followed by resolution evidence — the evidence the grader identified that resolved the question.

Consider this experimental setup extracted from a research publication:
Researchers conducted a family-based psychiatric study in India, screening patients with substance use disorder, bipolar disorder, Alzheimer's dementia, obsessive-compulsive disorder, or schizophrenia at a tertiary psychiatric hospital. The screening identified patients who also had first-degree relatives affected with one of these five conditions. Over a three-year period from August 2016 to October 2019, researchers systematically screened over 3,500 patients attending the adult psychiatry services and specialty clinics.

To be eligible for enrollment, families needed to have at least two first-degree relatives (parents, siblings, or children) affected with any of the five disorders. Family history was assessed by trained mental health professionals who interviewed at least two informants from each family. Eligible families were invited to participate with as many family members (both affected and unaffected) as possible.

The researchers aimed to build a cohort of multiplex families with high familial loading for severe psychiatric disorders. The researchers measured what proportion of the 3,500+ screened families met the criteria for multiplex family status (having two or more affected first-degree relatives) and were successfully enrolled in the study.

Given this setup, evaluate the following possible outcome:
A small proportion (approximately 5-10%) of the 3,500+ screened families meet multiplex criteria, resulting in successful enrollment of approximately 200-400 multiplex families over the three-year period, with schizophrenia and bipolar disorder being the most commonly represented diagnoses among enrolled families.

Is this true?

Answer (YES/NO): NO